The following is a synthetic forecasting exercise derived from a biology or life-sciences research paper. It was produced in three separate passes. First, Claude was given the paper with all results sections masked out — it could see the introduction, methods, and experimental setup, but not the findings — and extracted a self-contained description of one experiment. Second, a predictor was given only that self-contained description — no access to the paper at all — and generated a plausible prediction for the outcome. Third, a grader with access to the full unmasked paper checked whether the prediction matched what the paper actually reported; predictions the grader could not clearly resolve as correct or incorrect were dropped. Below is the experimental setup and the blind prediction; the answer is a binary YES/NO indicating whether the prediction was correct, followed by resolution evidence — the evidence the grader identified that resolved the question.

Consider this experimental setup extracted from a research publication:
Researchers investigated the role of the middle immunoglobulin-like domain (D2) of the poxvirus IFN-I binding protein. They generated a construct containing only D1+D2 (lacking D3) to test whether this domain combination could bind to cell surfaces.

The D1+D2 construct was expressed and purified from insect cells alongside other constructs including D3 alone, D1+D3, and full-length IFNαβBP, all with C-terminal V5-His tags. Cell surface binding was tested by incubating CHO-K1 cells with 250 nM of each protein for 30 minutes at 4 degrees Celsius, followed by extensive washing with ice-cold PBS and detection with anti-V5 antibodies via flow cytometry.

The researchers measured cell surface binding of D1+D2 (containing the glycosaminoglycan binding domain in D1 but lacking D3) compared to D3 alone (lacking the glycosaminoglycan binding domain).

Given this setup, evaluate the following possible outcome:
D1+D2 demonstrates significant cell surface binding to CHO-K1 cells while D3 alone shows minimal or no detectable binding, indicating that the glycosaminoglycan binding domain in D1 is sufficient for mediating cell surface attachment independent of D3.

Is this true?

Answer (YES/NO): YES